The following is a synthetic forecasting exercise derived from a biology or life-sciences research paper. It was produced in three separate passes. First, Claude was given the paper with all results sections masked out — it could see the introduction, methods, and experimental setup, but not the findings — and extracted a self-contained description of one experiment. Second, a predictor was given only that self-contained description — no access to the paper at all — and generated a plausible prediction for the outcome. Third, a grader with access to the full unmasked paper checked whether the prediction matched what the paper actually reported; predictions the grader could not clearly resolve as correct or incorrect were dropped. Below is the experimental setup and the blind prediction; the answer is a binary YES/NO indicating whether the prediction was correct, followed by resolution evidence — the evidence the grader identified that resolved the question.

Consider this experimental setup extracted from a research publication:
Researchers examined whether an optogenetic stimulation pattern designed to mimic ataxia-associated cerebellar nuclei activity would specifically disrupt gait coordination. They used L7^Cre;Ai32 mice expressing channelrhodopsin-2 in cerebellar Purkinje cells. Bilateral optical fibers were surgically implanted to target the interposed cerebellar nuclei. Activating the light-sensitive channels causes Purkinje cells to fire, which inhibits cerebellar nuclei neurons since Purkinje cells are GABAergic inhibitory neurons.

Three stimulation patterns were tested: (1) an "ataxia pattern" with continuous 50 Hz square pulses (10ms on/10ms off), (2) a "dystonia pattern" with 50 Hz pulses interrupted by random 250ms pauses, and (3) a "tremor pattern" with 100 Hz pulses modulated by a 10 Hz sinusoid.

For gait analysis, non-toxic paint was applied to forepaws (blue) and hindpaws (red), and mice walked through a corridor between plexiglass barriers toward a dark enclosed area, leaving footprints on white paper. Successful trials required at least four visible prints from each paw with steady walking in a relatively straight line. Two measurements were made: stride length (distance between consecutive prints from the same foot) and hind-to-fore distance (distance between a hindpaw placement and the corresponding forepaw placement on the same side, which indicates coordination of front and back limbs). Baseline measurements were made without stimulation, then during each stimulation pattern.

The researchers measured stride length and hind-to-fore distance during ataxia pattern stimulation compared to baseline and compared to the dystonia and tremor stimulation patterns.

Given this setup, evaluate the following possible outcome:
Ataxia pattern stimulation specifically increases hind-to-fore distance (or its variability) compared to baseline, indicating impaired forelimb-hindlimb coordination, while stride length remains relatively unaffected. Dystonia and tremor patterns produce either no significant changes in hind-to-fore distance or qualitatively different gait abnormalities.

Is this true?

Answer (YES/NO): NO